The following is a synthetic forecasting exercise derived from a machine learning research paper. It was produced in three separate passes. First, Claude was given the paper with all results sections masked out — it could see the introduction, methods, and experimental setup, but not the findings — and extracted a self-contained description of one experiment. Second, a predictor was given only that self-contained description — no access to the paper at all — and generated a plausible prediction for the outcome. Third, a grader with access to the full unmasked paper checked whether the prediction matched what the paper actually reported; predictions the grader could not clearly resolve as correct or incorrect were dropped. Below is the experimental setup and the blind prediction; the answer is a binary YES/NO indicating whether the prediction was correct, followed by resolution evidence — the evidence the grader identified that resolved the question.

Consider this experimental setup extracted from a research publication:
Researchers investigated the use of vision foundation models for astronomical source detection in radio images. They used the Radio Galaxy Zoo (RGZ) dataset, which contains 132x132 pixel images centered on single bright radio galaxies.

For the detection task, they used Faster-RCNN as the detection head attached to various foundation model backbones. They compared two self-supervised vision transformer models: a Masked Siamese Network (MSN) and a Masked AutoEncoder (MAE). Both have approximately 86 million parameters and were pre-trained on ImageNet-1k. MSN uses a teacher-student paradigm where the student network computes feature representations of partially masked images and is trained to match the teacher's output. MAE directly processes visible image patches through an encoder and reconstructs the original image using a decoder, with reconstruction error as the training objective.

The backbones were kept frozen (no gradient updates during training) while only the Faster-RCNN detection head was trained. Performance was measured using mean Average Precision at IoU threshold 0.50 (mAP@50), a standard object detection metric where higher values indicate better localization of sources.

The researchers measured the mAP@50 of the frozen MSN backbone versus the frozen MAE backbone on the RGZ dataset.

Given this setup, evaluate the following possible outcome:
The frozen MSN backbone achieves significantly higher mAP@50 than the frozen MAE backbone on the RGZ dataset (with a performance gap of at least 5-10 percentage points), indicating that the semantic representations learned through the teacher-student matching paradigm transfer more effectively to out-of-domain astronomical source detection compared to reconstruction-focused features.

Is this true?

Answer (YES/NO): YES